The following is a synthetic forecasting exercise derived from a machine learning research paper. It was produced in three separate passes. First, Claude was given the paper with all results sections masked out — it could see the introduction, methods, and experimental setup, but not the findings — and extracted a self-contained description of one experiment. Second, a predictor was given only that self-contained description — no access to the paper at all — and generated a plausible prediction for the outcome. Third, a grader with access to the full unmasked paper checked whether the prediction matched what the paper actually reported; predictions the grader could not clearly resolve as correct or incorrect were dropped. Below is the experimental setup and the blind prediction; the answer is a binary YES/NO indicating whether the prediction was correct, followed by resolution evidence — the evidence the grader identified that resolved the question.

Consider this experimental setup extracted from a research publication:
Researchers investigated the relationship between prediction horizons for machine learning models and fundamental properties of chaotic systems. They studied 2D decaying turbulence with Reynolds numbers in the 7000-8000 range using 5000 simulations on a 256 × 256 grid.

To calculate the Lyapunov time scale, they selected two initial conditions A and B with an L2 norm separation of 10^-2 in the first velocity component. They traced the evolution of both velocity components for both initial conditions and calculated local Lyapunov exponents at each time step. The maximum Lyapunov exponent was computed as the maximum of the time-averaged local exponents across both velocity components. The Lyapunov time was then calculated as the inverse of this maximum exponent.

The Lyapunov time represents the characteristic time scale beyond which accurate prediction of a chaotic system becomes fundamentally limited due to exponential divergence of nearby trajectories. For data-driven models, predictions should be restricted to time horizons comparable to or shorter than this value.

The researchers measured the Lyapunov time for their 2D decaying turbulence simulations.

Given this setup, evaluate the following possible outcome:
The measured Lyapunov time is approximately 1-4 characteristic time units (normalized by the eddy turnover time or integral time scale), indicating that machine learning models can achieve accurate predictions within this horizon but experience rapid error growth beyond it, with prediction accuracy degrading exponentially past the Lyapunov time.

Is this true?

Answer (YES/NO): NO